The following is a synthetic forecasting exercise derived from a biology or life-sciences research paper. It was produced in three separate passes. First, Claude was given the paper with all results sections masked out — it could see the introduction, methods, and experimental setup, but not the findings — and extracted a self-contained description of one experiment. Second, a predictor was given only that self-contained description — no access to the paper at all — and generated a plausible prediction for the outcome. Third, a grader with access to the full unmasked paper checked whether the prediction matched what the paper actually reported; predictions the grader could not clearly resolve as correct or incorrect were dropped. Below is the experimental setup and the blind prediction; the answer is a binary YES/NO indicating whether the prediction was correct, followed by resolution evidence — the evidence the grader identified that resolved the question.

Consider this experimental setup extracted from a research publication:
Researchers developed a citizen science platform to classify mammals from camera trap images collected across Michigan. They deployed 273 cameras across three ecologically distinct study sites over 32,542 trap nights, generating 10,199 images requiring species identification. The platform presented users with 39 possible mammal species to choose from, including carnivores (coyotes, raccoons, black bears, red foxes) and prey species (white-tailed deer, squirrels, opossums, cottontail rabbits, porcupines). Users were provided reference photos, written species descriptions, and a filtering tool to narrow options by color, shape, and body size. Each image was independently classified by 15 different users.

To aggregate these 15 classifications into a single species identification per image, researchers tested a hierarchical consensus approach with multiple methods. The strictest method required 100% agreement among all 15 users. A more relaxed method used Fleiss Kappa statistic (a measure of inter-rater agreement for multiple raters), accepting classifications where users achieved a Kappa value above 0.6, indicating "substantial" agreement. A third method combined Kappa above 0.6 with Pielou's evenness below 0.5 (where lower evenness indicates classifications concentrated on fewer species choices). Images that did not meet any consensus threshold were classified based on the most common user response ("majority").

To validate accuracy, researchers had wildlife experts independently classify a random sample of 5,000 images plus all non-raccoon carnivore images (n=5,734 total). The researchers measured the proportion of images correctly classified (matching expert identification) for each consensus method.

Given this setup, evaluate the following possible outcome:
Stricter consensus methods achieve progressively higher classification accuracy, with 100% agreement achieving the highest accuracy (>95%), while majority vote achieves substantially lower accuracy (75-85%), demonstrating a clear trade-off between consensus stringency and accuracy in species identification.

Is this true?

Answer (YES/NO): NO